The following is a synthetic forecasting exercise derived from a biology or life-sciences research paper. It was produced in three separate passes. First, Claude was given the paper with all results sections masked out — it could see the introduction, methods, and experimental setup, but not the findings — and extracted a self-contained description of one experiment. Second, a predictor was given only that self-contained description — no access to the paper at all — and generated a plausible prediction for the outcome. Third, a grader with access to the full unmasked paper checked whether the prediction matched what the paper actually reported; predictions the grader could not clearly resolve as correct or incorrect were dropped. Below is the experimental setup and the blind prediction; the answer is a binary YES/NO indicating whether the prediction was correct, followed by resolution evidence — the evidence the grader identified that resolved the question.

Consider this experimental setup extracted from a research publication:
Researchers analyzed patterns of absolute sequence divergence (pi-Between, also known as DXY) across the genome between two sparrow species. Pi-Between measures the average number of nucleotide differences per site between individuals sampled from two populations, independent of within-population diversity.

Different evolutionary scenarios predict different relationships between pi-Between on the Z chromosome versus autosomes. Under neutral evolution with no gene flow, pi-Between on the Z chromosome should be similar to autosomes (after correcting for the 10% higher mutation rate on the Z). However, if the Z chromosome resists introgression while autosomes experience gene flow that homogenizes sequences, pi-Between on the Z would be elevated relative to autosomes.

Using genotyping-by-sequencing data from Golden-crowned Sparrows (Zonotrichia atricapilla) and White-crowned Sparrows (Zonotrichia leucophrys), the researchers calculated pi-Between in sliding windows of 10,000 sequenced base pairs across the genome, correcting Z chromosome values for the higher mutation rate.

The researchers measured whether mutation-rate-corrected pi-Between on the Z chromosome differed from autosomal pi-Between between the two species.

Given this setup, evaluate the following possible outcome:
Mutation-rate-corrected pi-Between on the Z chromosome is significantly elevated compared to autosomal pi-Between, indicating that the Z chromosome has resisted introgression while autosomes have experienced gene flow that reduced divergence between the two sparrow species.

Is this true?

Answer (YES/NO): YES